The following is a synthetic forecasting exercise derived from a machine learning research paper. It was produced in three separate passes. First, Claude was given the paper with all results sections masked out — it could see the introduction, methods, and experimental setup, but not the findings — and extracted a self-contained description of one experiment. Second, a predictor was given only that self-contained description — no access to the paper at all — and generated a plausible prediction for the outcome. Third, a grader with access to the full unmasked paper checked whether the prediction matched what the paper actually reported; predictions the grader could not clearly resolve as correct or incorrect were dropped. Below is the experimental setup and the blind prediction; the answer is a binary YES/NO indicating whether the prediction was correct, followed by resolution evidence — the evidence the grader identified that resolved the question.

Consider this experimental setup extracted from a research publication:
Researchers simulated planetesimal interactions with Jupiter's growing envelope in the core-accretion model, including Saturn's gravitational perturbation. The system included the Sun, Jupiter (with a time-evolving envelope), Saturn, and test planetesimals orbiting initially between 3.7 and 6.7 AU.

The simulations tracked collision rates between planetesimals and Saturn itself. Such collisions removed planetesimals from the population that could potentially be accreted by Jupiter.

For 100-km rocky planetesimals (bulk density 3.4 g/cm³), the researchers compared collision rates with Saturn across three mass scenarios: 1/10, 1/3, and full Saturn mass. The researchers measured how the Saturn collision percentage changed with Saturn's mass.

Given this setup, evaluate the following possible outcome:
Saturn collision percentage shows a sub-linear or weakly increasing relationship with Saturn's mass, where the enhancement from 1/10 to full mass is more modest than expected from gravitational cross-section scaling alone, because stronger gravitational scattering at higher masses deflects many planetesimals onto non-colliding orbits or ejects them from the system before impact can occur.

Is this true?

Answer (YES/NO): NO